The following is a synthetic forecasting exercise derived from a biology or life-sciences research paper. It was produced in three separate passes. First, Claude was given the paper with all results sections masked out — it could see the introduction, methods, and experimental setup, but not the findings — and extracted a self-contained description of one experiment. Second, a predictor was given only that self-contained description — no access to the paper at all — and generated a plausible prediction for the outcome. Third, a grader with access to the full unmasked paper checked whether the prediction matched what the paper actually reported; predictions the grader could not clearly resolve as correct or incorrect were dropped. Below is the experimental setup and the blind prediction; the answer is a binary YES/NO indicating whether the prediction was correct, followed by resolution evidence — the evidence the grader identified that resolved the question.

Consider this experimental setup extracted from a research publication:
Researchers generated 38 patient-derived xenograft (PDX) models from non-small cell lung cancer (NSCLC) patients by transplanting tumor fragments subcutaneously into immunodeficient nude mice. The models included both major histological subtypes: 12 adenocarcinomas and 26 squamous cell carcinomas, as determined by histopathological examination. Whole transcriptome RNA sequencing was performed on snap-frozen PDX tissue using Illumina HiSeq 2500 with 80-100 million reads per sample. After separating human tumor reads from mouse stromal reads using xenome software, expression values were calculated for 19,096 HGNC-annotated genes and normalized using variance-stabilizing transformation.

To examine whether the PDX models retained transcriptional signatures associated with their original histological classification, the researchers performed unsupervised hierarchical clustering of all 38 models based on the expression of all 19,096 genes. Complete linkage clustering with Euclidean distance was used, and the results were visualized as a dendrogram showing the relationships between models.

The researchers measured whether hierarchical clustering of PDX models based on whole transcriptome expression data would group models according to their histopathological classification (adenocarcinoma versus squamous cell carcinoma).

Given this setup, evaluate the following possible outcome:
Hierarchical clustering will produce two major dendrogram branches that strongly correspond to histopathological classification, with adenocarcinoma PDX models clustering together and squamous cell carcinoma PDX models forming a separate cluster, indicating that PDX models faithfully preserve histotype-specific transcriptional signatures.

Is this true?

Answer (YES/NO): NO